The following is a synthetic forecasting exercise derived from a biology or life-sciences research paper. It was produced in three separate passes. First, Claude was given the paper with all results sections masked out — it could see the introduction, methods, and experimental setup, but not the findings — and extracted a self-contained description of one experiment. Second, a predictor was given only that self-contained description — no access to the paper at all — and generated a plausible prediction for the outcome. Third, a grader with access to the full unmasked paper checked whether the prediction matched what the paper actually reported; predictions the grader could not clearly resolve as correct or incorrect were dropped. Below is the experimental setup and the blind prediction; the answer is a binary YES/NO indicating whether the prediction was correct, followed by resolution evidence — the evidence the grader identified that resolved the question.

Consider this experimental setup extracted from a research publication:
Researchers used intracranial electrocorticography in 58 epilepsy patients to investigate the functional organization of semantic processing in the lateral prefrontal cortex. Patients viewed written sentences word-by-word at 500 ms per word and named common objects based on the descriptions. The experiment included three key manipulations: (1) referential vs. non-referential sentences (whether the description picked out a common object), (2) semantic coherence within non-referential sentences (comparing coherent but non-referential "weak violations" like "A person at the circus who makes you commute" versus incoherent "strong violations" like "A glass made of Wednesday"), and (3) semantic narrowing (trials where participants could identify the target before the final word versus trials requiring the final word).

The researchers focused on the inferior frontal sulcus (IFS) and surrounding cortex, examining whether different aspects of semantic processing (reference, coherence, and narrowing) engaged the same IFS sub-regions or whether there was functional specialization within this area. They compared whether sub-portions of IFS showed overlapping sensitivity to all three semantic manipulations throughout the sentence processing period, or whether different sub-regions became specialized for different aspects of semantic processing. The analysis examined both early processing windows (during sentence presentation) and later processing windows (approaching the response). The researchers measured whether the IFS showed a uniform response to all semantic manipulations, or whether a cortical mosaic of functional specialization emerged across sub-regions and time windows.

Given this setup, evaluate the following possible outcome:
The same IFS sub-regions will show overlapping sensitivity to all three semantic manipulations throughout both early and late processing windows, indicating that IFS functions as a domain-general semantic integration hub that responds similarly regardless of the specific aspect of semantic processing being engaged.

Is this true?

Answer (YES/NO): NO